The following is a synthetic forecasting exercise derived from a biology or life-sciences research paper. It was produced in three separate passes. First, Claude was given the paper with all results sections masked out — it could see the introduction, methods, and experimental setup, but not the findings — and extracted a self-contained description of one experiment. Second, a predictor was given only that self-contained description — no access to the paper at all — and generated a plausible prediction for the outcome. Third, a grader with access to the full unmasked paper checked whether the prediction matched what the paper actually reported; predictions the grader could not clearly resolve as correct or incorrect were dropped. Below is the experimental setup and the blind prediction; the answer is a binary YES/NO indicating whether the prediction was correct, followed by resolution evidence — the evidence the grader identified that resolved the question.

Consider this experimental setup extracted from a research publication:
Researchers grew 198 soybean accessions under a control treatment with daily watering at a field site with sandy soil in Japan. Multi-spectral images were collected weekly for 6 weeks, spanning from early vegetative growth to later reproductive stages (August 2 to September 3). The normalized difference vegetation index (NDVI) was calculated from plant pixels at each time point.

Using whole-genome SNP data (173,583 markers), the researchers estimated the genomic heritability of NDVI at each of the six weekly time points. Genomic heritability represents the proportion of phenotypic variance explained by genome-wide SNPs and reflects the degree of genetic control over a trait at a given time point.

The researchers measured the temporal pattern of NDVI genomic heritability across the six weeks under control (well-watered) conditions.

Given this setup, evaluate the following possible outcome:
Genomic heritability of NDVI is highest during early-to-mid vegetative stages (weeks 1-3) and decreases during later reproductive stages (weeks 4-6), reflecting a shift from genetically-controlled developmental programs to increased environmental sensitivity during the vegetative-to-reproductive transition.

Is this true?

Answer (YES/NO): NO